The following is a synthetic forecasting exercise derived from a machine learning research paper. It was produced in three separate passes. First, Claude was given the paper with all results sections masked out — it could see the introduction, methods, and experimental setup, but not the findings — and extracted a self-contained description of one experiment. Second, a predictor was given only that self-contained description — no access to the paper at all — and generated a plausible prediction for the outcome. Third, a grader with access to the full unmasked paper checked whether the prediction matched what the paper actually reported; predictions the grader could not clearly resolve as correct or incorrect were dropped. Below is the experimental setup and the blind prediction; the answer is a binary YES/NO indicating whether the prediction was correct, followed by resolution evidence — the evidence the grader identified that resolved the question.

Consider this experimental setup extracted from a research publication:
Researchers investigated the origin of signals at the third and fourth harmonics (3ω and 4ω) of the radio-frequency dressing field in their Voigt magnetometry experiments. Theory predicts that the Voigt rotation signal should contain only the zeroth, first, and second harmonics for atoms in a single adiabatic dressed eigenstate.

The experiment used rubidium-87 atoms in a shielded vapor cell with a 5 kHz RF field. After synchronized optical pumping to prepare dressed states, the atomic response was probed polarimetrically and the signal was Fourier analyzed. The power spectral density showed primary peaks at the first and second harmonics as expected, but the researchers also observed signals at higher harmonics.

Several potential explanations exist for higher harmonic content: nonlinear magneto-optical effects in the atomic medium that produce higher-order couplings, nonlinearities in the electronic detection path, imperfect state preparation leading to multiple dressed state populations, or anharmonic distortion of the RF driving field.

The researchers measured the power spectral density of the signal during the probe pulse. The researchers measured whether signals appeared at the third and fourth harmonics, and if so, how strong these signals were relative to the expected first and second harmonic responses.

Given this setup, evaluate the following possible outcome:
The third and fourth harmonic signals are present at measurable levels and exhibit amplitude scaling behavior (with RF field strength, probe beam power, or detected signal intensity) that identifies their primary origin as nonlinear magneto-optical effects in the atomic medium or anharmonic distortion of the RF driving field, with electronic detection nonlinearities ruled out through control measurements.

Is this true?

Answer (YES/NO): NO